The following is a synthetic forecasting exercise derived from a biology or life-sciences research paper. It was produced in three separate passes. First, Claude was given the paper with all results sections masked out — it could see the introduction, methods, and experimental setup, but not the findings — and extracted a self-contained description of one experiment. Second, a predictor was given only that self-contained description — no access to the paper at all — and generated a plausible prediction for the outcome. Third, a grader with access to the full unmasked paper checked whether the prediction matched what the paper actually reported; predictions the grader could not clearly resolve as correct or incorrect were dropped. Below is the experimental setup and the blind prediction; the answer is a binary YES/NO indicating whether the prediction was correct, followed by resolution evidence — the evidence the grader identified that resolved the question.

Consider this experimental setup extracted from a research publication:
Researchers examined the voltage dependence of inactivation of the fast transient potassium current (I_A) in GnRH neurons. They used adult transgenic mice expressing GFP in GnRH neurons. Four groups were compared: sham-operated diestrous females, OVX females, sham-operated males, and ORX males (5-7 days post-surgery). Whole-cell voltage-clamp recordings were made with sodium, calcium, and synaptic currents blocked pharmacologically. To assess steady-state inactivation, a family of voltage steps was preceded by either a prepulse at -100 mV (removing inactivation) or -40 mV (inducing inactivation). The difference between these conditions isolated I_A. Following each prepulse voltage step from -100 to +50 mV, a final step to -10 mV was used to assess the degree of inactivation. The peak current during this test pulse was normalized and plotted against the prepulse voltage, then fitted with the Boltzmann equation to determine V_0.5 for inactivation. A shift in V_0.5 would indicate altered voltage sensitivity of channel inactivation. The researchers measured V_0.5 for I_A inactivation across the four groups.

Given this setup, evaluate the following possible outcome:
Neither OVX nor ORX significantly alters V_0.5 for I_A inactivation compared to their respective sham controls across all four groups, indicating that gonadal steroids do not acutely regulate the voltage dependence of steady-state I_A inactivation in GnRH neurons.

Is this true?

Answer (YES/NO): YES